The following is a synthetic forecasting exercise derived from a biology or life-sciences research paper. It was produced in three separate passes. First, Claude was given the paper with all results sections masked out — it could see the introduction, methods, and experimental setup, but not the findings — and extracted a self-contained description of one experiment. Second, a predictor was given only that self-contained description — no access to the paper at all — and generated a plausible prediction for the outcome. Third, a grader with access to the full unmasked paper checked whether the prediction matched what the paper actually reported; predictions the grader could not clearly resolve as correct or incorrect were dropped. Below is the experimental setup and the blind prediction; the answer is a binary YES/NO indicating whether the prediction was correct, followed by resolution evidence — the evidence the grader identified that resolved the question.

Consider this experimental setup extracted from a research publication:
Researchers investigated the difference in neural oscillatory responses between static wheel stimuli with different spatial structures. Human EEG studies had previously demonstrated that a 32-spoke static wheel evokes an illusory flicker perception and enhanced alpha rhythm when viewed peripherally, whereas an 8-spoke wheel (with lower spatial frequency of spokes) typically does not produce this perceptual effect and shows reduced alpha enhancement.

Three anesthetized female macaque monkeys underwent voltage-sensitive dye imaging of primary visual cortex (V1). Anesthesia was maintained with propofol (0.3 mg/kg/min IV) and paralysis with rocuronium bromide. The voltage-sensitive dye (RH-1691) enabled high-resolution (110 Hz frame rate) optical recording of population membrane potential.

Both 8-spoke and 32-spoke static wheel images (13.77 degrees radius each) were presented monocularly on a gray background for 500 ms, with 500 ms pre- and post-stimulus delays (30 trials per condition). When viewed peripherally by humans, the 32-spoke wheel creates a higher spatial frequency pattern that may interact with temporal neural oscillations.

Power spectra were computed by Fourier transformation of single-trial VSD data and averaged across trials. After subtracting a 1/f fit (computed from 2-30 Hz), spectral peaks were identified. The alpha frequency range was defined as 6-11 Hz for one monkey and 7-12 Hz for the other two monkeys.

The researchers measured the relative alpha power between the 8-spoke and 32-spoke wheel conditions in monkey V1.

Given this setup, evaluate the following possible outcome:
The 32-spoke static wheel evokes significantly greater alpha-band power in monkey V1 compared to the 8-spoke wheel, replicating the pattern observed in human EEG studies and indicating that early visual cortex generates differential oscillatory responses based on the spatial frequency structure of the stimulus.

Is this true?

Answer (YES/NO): NO